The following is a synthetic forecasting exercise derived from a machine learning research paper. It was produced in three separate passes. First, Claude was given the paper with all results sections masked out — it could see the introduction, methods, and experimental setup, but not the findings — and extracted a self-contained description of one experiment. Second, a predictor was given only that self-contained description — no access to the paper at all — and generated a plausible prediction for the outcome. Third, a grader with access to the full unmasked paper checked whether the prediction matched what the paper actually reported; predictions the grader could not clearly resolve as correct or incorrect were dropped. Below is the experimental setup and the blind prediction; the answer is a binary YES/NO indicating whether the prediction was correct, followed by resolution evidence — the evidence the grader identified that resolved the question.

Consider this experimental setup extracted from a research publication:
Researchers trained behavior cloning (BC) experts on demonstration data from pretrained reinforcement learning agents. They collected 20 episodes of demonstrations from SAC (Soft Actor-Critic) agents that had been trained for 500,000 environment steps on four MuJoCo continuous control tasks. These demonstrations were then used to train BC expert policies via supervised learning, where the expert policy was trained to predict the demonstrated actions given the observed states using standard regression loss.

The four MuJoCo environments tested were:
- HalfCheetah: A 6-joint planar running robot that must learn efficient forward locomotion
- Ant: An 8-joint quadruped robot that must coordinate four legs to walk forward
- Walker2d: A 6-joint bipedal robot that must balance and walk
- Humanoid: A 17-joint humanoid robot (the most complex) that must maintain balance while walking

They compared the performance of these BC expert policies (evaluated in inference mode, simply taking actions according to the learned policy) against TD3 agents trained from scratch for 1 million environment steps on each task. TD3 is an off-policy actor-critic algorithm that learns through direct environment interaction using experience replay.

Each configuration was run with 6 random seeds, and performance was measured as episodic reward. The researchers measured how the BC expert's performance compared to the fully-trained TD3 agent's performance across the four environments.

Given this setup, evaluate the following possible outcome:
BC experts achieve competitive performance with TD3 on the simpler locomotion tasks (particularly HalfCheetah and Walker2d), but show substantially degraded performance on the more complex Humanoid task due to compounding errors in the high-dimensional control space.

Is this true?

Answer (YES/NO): NO